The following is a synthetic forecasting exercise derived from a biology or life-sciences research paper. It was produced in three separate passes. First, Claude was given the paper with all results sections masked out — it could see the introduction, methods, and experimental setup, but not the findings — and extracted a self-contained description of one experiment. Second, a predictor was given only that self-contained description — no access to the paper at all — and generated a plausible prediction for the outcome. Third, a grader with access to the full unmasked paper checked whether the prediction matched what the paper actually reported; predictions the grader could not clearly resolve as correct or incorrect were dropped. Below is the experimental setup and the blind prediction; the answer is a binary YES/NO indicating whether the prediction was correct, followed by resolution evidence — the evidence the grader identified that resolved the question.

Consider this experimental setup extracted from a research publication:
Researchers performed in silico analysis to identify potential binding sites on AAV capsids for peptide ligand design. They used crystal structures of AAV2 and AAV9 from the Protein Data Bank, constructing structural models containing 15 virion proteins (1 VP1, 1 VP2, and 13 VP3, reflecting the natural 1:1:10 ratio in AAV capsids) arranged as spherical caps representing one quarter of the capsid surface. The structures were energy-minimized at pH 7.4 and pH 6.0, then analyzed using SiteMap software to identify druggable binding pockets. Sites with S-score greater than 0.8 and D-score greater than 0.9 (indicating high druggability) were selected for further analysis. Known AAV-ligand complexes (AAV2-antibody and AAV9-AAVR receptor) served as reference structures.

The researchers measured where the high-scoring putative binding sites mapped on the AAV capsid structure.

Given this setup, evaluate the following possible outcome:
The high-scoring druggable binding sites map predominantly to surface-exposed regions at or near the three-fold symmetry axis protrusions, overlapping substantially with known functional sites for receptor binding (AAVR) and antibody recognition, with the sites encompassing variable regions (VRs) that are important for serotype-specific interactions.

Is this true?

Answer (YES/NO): NO